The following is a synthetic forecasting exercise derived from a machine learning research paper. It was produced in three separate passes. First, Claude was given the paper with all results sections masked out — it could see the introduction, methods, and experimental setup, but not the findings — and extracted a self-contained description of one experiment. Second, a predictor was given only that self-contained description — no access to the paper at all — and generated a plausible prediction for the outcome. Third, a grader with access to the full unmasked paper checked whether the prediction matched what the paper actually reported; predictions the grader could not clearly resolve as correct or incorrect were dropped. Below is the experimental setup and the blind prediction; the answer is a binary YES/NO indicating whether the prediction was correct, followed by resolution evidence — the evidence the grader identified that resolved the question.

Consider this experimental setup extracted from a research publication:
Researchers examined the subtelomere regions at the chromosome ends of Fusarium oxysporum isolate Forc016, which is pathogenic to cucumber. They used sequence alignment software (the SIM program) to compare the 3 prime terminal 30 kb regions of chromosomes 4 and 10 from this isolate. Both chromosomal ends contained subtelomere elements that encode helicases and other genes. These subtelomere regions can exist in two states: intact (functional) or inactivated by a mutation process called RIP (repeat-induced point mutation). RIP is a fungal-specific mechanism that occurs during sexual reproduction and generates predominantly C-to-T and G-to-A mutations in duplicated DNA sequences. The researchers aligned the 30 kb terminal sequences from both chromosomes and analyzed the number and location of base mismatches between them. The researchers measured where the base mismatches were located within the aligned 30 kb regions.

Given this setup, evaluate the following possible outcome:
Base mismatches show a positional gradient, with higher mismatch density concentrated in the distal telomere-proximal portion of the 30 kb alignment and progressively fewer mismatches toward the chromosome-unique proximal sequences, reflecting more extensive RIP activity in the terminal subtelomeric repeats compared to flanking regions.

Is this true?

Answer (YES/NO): NO